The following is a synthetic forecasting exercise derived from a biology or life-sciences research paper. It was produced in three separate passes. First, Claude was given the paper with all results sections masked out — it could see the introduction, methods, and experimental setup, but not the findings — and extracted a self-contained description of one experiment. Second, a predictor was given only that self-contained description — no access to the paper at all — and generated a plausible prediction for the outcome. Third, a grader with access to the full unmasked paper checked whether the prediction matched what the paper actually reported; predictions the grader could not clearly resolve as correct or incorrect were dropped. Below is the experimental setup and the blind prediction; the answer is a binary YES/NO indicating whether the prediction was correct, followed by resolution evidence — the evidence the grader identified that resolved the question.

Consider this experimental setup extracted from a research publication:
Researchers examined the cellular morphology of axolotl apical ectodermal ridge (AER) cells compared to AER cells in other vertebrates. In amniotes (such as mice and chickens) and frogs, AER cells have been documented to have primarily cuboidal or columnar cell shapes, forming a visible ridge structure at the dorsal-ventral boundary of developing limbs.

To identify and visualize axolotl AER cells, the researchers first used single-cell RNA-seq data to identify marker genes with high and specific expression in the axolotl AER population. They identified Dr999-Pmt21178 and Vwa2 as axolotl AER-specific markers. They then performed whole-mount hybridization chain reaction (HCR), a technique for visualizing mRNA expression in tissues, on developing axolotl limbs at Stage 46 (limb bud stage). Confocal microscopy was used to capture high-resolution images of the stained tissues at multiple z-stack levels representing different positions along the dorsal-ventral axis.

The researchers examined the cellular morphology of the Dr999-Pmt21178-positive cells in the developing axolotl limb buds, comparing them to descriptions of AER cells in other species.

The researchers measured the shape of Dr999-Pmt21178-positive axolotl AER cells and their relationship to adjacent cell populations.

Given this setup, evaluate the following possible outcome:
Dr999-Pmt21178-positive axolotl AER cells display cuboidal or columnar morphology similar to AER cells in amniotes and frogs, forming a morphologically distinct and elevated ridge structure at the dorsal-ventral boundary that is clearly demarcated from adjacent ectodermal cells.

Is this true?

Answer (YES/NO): NO